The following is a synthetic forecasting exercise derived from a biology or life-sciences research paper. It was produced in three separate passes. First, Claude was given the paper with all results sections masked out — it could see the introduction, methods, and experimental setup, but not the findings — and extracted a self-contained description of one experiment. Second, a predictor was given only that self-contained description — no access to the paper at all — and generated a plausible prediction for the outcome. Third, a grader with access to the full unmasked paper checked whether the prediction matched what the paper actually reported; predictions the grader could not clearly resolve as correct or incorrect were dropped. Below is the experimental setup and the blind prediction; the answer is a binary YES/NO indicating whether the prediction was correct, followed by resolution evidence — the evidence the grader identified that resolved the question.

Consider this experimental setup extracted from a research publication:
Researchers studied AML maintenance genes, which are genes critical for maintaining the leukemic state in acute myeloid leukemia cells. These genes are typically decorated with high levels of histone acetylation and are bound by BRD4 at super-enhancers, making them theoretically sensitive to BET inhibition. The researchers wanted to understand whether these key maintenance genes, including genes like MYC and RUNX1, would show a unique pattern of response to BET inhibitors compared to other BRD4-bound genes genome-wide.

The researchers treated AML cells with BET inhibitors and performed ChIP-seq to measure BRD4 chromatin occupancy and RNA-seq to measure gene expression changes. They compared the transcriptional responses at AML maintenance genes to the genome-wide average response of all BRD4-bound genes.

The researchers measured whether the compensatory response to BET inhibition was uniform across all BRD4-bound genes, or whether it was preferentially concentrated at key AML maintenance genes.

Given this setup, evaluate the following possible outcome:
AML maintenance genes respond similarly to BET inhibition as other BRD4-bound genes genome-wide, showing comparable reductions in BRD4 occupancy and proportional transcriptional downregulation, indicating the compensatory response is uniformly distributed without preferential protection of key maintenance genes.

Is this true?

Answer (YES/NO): NO